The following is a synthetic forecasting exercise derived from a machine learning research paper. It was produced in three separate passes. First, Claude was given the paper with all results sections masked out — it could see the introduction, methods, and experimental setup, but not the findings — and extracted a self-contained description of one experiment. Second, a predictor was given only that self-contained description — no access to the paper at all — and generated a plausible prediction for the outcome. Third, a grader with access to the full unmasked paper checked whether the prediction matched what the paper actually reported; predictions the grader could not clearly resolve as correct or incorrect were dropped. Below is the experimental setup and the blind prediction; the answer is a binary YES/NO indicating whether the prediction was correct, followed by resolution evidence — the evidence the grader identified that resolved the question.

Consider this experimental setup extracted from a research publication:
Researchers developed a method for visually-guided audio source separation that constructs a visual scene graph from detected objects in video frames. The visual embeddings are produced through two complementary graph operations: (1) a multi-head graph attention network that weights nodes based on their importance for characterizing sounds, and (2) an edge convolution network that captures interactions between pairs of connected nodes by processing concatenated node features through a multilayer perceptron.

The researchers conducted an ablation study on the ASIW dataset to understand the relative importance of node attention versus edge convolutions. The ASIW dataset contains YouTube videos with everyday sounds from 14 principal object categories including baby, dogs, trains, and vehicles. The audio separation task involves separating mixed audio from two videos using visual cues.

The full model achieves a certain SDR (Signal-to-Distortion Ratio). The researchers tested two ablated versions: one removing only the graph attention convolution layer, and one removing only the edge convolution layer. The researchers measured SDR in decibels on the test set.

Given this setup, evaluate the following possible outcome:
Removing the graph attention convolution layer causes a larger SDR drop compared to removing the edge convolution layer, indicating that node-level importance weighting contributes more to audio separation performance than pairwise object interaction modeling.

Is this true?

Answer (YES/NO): NO